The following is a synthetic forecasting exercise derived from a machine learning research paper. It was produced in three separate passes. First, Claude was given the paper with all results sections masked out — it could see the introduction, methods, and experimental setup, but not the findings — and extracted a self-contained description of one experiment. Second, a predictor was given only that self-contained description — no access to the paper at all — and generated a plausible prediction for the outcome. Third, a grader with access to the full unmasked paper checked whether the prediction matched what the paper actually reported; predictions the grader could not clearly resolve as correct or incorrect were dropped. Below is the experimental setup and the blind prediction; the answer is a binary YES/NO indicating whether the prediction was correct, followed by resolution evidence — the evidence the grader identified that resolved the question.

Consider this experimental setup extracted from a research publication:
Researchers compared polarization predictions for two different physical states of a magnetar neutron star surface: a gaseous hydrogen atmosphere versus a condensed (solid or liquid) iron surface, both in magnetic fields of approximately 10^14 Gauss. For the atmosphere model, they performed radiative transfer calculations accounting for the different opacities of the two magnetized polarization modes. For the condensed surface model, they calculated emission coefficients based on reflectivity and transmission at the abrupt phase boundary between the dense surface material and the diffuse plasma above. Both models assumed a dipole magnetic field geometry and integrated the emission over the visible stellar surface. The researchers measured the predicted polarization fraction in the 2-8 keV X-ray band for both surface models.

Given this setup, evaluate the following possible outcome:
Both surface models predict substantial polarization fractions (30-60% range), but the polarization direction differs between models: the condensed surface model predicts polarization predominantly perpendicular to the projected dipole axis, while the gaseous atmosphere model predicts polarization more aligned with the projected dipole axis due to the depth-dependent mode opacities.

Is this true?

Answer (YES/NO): NO